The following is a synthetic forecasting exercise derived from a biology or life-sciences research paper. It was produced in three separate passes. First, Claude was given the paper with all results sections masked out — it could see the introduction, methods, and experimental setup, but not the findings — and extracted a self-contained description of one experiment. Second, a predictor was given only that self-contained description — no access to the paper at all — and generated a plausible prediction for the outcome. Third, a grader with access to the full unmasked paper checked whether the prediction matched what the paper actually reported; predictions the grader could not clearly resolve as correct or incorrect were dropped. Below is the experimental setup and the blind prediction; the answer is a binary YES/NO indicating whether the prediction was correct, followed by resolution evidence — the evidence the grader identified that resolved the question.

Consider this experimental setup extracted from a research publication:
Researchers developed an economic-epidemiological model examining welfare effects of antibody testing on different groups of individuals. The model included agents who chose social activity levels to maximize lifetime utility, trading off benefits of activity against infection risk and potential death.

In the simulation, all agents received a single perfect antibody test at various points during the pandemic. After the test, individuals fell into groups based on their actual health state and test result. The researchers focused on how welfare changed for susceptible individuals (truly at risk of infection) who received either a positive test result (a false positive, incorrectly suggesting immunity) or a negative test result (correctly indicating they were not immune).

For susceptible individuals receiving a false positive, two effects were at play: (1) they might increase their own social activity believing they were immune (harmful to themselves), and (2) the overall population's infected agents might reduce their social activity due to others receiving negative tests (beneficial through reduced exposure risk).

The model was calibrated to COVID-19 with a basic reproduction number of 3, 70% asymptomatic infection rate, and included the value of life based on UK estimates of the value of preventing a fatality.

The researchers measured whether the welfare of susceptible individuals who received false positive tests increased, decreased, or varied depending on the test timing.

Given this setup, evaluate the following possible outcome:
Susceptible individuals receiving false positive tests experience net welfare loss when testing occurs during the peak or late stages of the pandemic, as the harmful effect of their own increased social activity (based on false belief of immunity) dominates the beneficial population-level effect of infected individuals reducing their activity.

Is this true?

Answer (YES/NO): NO